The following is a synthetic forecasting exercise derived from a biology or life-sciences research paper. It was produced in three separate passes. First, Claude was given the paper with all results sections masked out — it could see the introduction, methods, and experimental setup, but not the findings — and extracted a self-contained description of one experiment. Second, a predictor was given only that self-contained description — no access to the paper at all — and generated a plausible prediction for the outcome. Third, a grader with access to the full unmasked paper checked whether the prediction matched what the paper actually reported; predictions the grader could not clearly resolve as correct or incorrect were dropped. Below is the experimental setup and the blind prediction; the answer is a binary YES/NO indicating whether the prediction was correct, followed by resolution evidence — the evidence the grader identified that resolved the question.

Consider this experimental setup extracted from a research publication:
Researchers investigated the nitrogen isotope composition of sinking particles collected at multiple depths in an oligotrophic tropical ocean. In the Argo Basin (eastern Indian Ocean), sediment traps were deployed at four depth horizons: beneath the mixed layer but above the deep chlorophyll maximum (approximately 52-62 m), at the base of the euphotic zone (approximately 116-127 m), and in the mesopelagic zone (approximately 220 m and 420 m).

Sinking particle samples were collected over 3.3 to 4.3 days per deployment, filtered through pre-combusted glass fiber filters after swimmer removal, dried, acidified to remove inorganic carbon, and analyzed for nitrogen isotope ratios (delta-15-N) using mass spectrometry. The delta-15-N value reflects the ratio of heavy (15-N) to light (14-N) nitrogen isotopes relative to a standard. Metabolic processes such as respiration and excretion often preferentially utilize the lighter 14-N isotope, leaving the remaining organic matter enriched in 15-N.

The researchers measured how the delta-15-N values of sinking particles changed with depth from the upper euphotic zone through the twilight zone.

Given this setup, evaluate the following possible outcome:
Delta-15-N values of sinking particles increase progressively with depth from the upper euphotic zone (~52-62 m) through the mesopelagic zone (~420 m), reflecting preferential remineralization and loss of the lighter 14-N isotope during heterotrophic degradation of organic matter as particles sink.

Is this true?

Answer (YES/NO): NO